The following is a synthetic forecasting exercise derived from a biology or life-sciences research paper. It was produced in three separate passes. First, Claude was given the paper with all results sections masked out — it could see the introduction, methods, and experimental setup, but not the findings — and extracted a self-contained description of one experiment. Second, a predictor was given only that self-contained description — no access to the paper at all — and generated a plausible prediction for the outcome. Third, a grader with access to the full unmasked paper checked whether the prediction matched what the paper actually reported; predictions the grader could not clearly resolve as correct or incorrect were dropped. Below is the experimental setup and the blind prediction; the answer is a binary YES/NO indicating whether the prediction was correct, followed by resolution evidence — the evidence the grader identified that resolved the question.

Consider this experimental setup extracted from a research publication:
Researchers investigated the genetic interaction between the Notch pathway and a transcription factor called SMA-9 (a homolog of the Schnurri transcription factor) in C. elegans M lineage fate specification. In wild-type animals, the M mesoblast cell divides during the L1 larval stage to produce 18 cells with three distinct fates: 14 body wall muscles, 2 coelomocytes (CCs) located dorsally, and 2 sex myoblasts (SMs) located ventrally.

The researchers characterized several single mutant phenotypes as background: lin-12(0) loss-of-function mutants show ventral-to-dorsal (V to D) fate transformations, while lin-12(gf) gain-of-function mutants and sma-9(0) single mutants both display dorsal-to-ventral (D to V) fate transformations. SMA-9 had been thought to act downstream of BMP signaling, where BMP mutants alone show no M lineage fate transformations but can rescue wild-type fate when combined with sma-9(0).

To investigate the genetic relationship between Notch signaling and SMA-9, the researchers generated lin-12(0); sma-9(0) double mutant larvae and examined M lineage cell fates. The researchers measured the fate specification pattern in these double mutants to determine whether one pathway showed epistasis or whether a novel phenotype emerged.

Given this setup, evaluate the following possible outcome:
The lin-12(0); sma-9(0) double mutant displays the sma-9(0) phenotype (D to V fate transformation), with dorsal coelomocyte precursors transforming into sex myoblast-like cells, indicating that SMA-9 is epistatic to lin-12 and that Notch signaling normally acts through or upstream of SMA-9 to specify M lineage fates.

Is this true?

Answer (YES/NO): NO